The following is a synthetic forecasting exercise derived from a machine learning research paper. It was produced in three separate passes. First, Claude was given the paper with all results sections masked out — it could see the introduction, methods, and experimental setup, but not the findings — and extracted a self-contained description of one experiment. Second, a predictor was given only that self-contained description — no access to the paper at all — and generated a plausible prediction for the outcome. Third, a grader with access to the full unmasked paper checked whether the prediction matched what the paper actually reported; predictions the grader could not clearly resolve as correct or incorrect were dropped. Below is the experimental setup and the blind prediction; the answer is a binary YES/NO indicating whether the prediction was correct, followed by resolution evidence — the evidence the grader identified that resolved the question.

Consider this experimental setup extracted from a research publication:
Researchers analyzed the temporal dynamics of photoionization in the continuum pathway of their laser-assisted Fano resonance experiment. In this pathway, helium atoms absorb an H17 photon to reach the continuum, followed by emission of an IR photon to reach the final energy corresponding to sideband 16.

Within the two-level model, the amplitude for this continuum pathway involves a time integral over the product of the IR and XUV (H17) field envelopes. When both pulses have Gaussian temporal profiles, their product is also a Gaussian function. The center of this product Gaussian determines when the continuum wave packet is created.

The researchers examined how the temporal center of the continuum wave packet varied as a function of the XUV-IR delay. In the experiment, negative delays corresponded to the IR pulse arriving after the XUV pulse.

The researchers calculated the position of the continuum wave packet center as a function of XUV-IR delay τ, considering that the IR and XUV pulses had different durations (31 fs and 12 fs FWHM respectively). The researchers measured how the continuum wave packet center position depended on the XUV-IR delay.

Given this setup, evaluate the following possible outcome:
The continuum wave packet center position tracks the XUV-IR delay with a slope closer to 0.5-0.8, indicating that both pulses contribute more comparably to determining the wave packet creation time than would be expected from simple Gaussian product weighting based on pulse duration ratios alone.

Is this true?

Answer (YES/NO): NO